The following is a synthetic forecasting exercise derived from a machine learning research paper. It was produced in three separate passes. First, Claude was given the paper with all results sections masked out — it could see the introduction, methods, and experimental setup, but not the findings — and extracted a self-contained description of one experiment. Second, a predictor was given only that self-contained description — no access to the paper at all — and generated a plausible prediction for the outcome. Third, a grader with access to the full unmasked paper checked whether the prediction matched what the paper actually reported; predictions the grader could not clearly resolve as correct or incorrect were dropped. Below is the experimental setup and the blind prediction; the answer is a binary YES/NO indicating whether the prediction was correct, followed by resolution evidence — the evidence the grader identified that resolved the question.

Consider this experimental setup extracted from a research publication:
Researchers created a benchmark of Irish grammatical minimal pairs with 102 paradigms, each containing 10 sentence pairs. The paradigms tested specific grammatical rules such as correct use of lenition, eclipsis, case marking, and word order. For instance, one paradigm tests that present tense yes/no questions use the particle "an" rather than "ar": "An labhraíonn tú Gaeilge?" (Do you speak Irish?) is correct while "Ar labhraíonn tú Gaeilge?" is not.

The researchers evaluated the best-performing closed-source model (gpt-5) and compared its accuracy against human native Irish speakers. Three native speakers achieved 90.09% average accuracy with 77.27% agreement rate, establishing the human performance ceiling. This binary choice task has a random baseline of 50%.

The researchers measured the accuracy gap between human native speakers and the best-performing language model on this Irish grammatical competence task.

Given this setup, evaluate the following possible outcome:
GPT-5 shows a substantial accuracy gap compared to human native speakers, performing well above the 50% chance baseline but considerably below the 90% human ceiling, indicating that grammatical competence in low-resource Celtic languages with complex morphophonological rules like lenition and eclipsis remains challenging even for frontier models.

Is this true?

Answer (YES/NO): YES